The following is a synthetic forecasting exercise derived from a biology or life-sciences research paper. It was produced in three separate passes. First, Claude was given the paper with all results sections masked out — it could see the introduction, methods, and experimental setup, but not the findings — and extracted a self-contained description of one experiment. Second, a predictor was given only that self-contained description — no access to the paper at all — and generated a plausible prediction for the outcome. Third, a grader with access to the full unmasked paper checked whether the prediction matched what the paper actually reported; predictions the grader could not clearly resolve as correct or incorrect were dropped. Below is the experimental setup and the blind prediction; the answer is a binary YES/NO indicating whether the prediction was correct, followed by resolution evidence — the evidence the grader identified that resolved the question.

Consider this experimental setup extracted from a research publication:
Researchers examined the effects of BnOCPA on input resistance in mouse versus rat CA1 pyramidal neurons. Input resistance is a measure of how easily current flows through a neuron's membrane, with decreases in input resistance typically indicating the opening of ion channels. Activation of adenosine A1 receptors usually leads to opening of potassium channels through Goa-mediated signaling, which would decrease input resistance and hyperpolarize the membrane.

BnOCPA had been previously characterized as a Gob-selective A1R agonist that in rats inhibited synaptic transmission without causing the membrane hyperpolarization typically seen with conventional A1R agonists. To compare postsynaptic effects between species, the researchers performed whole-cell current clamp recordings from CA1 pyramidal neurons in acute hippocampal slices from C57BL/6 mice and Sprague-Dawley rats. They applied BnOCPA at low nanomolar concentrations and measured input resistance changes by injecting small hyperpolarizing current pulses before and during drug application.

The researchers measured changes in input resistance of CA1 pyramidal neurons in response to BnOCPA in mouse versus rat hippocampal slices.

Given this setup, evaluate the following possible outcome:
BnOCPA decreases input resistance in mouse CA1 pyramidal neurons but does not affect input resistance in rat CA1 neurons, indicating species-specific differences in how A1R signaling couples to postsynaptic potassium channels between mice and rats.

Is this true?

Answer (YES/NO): NO